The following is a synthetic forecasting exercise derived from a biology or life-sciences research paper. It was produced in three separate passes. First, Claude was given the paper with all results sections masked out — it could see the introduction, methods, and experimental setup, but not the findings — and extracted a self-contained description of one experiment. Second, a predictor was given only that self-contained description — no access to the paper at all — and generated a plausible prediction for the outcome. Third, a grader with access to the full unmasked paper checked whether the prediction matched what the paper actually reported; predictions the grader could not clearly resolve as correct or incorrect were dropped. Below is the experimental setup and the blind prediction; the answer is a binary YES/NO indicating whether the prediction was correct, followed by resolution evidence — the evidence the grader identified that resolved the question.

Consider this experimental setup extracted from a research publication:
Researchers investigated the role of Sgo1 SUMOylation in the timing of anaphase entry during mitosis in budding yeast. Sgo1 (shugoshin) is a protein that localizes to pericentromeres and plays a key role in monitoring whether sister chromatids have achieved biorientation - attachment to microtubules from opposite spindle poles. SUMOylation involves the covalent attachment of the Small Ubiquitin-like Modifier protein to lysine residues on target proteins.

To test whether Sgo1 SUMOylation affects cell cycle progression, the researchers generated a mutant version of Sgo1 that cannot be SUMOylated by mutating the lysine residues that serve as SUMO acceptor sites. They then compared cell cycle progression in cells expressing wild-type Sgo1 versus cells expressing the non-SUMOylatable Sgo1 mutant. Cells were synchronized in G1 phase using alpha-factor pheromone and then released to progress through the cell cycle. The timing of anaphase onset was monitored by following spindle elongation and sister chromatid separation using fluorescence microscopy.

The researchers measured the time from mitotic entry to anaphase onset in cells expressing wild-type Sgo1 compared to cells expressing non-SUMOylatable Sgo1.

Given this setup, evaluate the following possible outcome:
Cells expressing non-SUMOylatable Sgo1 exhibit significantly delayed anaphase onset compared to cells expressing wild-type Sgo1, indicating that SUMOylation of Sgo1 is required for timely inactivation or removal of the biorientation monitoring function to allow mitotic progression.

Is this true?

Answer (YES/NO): YES